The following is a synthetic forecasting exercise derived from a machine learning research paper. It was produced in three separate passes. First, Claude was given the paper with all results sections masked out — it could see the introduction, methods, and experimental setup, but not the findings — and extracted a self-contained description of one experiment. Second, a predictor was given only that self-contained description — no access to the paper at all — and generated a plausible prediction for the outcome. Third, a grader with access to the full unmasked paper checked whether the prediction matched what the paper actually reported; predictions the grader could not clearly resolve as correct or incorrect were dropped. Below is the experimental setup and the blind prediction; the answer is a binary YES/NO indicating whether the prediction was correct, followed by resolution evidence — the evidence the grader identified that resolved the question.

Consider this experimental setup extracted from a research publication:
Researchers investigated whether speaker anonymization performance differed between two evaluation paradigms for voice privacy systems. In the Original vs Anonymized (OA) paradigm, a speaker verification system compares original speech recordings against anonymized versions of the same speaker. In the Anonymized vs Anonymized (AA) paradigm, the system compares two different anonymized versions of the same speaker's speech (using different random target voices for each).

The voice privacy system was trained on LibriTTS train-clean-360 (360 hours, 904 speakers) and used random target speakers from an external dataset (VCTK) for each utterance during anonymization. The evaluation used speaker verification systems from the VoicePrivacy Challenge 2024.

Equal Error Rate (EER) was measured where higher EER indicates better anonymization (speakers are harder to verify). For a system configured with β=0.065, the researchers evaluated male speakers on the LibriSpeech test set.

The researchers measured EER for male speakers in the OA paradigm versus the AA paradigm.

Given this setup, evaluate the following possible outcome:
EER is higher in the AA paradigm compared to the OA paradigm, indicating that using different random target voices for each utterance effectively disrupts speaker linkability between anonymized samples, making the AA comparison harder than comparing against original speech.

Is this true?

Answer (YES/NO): NO